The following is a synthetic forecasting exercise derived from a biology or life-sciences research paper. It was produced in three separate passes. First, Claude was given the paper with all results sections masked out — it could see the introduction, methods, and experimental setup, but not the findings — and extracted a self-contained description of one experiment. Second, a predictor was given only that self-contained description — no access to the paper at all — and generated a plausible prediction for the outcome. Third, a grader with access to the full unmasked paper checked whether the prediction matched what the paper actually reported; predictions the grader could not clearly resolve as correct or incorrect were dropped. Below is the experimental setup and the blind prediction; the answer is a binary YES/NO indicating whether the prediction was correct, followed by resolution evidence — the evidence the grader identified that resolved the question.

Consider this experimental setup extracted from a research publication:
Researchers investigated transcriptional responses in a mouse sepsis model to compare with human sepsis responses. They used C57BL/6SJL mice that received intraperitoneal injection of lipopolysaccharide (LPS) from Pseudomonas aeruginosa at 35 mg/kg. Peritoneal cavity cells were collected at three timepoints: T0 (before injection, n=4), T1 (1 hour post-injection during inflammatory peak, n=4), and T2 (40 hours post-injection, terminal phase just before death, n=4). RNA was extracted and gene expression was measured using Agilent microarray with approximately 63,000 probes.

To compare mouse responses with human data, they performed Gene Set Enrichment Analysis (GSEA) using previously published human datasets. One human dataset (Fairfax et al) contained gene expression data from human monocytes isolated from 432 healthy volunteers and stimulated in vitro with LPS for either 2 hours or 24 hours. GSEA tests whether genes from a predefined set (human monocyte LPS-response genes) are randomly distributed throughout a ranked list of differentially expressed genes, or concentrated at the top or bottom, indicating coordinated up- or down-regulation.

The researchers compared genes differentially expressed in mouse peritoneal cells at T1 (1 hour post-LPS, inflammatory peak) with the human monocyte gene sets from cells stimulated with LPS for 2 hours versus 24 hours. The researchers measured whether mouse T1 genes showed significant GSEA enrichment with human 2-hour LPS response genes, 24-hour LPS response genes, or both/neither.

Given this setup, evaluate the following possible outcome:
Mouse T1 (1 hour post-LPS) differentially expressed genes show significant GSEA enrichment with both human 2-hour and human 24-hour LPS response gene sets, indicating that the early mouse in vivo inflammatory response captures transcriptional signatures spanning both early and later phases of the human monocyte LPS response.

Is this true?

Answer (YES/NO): YES